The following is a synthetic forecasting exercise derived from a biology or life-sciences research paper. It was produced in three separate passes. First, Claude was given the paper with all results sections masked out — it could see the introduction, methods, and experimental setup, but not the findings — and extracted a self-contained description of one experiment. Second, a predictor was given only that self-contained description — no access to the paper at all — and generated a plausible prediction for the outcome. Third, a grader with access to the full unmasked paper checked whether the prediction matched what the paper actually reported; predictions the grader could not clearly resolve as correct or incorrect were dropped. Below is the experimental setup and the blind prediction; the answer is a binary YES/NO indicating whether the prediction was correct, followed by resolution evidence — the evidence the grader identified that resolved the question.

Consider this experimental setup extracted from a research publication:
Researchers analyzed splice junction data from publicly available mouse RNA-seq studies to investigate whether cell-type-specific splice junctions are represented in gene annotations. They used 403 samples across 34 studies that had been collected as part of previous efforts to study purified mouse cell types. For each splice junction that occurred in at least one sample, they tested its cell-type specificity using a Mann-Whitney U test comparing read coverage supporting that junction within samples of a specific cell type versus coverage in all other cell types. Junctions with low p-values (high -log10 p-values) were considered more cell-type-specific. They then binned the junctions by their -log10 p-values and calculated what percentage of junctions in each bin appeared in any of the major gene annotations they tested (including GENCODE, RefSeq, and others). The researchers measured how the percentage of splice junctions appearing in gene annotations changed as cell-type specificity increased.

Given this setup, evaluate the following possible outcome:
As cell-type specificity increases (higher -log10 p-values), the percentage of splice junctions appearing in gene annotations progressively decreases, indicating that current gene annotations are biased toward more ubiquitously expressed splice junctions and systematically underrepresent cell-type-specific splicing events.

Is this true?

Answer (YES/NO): YES